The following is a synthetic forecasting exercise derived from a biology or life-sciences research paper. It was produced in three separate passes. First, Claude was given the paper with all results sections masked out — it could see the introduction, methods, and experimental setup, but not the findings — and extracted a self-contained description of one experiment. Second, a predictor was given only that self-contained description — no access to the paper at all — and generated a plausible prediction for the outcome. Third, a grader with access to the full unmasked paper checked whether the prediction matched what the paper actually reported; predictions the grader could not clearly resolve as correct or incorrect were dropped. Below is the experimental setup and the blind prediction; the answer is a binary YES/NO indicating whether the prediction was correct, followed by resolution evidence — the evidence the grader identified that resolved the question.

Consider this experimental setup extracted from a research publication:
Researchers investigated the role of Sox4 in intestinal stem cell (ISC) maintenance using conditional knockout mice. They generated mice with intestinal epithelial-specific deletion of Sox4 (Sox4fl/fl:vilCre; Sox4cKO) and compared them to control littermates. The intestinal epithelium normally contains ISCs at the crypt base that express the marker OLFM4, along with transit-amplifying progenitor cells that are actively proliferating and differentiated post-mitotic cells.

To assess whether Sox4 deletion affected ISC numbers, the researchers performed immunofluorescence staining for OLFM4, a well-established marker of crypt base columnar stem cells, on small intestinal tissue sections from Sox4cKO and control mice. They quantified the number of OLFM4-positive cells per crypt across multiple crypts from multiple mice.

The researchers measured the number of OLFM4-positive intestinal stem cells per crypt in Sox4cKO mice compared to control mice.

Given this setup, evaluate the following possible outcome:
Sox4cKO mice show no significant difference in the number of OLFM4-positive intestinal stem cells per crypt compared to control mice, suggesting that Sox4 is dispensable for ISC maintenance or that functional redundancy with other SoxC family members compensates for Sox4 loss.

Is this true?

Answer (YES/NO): YES